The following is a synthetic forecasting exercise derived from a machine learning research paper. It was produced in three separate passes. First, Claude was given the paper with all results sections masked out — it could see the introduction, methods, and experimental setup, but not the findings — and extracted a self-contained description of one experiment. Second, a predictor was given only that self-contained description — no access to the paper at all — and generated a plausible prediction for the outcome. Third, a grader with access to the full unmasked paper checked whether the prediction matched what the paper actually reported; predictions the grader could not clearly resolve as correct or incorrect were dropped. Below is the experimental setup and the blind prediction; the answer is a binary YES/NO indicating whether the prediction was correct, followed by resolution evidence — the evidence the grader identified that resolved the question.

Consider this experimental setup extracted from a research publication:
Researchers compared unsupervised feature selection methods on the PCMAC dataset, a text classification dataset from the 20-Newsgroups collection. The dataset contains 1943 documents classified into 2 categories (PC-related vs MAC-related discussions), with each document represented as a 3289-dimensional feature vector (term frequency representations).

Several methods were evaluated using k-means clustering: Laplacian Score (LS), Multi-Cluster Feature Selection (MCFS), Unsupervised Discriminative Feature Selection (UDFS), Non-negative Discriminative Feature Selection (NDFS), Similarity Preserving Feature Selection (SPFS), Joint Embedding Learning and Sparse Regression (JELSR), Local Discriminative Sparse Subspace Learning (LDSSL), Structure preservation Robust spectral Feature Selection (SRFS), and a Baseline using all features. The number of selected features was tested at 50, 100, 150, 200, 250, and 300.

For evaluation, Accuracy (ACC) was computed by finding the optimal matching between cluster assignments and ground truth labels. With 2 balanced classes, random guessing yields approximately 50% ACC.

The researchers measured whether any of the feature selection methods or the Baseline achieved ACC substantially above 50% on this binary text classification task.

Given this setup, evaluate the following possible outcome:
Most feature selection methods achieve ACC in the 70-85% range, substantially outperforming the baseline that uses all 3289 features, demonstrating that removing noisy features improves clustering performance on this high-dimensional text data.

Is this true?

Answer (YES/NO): NO